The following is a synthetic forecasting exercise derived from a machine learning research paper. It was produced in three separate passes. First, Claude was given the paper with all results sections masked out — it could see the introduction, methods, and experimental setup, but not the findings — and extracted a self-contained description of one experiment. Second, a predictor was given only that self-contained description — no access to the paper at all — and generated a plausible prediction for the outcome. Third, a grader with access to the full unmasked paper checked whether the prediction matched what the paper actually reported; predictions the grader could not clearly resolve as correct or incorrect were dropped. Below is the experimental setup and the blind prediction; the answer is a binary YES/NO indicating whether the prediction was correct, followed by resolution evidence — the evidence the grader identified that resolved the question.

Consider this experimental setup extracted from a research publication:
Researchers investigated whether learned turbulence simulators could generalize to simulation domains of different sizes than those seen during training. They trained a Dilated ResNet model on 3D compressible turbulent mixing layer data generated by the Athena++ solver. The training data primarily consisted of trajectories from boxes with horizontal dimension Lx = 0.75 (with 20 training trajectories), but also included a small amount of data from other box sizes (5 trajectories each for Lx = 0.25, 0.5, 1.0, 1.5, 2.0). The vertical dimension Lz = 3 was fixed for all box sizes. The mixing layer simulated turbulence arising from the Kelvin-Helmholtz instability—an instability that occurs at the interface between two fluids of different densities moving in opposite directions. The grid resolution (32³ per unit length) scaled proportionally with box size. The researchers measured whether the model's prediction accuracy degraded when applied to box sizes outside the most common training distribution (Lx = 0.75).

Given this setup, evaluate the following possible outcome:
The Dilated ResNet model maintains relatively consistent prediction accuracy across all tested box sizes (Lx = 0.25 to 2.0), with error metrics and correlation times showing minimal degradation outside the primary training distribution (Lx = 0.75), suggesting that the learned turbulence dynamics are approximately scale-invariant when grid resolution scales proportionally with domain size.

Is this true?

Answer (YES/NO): NO